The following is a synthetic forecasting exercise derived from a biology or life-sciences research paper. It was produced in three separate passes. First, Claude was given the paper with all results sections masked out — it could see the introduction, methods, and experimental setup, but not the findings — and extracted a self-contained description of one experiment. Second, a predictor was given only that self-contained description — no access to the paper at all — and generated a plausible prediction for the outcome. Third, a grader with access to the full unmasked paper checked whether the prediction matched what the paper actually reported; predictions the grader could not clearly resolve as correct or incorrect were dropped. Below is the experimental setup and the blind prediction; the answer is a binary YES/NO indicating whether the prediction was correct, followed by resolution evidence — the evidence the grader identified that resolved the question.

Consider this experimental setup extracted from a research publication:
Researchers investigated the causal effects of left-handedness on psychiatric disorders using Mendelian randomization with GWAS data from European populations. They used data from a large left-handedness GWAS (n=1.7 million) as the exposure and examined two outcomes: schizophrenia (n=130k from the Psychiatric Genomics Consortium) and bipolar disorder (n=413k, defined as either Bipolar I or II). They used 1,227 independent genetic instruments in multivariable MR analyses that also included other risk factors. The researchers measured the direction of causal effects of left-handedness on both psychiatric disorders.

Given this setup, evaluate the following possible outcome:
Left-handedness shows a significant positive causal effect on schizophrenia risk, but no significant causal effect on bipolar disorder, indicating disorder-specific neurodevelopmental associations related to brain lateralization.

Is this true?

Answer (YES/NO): NO